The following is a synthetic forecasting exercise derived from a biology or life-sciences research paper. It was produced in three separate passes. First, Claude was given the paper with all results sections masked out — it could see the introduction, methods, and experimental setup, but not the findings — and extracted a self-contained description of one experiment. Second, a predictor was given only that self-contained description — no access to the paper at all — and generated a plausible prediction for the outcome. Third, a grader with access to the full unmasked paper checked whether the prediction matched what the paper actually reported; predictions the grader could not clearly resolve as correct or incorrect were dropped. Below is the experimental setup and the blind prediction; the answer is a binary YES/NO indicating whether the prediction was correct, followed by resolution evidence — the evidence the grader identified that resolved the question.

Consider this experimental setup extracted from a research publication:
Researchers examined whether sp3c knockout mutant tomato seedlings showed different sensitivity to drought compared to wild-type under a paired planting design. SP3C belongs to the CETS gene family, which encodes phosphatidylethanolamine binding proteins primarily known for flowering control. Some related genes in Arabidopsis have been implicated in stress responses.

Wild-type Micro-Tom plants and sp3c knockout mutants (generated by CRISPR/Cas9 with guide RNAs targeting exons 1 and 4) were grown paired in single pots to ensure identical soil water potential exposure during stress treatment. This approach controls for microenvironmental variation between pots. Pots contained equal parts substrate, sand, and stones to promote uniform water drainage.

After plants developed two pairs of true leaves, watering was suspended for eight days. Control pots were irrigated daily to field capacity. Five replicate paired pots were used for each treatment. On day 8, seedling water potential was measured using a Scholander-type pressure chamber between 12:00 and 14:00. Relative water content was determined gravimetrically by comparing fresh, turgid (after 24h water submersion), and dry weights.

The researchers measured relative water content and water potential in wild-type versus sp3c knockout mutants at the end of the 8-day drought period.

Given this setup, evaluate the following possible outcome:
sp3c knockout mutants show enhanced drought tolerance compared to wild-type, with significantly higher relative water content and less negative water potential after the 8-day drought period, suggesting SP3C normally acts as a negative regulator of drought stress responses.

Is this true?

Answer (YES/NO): NO